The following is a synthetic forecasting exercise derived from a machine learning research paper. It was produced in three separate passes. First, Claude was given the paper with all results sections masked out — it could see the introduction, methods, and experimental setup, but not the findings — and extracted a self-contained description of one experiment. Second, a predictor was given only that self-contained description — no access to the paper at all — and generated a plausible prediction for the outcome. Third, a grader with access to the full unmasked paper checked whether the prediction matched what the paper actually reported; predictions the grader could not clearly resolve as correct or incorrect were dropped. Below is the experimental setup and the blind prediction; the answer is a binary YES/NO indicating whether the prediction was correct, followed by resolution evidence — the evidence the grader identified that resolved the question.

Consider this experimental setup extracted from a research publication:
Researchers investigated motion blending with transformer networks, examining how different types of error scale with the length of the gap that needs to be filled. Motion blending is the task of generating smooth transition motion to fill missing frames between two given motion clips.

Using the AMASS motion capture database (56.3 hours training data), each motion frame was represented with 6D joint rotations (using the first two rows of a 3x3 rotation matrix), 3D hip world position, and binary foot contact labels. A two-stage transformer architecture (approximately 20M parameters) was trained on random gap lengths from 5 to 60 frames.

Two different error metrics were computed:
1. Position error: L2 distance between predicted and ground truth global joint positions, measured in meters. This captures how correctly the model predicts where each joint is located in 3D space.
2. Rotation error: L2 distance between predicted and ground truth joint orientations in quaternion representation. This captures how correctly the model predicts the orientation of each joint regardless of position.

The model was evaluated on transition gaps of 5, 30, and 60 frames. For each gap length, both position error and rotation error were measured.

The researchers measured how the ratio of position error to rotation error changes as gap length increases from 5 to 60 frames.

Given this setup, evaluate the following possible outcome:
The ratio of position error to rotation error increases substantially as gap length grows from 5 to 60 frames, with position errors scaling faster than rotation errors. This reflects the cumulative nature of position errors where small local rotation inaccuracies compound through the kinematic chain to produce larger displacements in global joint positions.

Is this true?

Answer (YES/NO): YES